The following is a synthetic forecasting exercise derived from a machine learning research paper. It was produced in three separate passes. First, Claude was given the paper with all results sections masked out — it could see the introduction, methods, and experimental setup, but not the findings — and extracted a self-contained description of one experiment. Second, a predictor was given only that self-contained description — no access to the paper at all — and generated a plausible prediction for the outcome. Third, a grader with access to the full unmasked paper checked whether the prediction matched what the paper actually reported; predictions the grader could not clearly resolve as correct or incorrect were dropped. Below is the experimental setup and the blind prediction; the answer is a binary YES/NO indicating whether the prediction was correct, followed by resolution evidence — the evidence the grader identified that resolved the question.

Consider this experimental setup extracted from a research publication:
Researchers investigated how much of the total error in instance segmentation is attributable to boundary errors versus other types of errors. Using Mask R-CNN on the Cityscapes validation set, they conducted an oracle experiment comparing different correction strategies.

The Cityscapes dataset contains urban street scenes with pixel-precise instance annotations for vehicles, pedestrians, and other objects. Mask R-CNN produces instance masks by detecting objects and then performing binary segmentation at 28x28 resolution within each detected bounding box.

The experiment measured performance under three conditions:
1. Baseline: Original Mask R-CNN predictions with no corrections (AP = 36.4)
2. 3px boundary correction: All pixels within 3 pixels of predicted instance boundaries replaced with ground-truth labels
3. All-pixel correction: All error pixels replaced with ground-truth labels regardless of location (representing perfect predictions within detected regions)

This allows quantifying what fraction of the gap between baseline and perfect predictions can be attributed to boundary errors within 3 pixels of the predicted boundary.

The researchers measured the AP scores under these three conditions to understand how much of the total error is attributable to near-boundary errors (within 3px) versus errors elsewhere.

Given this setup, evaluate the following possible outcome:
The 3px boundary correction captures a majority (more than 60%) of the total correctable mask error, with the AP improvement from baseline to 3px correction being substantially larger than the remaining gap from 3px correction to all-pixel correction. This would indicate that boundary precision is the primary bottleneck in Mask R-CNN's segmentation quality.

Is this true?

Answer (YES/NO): NO